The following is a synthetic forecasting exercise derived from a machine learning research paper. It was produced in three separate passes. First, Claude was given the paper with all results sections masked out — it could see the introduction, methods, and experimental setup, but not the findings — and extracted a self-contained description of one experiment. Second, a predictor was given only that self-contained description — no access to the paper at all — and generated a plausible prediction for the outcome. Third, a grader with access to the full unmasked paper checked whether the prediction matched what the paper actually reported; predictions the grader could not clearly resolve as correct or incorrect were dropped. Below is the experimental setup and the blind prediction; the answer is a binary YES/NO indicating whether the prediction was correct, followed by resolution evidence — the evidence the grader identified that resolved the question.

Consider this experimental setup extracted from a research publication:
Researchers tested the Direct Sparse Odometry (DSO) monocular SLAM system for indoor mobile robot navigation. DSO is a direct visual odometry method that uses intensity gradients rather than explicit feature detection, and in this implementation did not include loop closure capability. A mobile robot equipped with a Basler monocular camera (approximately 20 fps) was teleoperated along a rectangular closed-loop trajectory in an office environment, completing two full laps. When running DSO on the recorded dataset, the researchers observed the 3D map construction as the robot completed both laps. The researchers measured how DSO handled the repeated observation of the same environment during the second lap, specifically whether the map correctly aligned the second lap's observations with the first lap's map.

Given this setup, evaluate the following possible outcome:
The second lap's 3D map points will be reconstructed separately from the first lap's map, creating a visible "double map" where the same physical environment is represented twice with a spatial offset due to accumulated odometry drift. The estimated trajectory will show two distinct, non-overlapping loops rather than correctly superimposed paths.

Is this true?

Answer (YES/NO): YES